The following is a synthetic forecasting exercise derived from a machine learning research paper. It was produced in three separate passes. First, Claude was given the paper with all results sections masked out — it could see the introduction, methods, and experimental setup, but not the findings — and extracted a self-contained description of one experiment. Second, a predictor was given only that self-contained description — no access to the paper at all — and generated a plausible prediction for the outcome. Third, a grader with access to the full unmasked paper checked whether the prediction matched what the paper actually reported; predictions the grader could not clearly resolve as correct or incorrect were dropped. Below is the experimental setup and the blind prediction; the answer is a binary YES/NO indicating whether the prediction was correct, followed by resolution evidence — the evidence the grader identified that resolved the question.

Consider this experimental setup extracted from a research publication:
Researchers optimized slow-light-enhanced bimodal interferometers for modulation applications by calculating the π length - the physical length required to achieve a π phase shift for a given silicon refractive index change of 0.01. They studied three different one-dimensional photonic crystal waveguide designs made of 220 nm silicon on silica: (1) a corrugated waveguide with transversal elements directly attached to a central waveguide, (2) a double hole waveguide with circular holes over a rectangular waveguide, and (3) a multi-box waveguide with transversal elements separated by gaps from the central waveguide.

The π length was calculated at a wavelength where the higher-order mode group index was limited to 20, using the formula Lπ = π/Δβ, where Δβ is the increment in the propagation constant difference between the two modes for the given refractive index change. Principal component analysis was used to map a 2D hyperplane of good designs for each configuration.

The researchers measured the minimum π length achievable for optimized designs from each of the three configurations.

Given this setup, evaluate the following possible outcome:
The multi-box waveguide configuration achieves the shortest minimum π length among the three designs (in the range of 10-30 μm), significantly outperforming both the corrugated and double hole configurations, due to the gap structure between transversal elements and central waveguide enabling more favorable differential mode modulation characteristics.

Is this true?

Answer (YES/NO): NO